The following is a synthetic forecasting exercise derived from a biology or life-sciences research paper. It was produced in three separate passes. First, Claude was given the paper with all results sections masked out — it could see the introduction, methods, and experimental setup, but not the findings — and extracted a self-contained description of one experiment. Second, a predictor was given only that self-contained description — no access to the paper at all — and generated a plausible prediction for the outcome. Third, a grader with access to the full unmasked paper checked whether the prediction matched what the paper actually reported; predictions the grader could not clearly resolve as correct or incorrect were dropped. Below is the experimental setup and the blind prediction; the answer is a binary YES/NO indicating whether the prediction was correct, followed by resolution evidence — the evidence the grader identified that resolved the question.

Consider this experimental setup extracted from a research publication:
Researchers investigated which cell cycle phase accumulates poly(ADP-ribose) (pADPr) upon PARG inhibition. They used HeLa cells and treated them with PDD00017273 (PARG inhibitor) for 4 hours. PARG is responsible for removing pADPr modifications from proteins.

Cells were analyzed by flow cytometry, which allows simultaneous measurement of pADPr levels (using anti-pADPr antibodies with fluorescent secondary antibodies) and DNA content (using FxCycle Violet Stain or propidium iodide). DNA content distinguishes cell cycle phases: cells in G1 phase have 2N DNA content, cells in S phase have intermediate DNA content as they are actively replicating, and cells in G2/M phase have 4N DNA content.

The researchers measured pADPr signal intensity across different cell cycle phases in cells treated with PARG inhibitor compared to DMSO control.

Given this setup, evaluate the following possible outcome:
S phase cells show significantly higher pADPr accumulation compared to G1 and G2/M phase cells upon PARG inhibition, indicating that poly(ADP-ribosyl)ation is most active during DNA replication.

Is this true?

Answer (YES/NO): YES